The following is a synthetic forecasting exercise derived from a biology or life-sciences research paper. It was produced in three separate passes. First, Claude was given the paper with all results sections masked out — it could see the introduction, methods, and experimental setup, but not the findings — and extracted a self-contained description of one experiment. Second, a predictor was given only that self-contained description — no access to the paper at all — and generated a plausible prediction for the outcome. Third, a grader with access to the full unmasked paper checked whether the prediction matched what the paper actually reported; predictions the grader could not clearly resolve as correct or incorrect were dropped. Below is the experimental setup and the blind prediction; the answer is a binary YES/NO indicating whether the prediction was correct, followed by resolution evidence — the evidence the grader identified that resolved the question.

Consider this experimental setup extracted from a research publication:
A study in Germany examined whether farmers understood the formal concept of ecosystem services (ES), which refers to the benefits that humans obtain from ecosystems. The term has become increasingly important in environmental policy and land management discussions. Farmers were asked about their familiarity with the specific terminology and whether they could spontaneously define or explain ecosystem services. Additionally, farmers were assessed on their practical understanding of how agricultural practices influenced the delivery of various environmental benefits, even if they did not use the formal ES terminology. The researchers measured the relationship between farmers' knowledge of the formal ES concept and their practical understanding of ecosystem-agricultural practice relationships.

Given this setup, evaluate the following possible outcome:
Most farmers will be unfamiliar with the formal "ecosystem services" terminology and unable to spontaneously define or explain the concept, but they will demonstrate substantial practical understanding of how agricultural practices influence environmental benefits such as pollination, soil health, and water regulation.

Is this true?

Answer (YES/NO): YES